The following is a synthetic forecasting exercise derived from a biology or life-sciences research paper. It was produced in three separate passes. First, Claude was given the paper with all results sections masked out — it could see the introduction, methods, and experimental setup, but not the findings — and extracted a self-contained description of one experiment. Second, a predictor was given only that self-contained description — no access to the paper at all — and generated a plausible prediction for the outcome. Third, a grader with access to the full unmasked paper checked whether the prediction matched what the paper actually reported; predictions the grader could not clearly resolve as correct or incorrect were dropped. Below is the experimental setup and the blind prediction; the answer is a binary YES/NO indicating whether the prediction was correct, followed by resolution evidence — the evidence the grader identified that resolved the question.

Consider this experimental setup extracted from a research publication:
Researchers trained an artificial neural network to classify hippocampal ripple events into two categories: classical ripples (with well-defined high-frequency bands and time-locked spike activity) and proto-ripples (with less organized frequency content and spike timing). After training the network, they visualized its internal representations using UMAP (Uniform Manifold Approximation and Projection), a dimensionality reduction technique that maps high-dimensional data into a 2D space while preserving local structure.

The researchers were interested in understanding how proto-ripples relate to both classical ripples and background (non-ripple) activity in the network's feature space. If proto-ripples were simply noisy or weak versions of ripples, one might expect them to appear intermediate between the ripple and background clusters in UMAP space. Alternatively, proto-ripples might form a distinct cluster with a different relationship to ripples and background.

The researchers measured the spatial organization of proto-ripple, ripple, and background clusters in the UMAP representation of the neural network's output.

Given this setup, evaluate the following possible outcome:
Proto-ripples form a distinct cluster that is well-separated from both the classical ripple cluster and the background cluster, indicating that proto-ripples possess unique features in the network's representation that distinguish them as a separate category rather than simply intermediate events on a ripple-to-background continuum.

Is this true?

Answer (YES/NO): NO